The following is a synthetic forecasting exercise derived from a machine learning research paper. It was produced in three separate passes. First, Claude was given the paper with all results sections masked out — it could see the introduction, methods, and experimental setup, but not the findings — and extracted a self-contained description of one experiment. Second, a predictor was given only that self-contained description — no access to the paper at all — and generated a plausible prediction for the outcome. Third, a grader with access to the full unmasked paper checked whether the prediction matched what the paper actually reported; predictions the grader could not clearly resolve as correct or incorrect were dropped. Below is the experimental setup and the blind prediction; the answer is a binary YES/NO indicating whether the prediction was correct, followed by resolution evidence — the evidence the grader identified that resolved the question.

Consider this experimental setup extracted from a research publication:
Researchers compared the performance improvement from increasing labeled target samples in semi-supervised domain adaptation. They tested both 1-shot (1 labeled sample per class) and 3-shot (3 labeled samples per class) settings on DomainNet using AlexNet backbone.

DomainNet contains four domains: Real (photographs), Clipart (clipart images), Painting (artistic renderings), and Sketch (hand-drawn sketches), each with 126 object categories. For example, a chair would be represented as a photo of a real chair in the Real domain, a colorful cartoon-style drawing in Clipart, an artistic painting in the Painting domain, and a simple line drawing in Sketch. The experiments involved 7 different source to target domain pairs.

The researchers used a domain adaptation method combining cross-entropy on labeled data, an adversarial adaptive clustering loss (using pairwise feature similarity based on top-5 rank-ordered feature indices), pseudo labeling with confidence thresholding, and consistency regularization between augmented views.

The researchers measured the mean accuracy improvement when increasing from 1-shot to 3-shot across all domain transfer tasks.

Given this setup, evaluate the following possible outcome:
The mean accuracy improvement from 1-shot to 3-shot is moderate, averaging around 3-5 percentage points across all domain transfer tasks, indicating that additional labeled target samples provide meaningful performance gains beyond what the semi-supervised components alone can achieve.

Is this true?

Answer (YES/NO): YES